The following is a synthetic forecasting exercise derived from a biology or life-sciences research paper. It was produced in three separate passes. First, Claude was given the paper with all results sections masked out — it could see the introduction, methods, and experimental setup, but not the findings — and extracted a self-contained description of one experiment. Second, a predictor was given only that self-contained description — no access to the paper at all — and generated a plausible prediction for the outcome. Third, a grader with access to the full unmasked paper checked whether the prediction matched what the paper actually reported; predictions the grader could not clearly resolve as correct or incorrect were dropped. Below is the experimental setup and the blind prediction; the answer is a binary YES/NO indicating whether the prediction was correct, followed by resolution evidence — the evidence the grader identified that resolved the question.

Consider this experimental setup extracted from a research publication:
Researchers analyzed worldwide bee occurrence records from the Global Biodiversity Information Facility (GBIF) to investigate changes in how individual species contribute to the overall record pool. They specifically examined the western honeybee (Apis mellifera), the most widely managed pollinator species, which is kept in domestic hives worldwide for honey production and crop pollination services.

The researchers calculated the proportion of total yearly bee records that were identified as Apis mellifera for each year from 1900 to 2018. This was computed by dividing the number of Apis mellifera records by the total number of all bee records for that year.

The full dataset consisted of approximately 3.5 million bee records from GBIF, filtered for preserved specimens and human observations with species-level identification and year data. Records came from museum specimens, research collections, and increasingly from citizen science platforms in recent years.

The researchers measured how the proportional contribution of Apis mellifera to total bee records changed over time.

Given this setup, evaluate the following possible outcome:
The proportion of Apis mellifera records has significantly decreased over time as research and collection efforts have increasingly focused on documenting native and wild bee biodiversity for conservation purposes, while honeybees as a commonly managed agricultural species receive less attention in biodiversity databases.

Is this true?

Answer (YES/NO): NO